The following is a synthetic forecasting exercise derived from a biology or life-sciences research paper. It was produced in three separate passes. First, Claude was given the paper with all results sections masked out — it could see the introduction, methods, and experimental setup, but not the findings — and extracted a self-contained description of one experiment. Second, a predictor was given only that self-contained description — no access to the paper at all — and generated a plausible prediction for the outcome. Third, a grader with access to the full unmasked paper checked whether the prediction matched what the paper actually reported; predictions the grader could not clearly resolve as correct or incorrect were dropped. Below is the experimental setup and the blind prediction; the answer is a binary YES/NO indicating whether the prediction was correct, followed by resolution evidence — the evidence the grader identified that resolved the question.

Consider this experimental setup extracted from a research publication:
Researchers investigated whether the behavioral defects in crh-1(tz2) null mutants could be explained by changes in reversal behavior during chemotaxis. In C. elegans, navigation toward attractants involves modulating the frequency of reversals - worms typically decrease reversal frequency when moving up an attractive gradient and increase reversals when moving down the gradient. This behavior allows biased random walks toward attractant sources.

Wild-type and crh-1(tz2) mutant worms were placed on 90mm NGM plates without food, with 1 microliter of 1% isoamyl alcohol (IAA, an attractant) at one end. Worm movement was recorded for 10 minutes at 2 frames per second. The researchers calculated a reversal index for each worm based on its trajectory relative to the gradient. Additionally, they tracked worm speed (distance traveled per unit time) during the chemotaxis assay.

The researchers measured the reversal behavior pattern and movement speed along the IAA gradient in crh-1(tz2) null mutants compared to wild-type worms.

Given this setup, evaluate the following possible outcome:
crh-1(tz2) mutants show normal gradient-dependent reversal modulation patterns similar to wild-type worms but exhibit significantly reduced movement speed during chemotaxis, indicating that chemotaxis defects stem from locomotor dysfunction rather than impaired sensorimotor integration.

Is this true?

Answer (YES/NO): NO